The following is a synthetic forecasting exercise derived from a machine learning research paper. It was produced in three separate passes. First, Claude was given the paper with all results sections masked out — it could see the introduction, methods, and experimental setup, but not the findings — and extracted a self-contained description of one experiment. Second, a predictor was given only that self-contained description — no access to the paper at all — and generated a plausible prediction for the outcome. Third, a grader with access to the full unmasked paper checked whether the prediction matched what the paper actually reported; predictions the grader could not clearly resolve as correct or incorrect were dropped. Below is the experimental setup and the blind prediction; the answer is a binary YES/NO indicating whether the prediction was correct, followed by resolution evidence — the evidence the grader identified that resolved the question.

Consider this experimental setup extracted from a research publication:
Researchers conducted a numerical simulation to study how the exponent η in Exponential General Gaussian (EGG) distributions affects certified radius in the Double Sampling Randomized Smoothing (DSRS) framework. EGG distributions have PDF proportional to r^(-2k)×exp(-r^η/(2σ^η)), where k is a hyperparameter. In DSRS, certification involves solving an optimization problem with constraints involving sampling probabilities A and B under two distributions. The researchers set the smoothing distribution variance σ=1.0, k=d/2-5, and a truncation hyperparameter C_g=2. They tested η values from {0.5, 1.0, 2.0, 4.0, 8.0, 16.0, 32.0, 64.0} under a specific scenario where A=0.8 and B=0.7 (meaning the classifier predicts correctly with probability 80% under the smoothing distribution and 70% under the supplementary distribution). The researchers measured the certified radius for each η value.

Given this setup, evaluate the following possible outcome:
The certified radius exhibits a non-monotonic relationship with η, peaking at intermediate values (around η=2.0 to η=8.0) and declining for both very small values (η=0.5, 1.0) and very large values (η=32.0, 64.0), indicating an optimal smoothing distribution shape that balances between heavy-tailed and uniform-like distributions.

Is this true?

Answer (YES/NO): NO